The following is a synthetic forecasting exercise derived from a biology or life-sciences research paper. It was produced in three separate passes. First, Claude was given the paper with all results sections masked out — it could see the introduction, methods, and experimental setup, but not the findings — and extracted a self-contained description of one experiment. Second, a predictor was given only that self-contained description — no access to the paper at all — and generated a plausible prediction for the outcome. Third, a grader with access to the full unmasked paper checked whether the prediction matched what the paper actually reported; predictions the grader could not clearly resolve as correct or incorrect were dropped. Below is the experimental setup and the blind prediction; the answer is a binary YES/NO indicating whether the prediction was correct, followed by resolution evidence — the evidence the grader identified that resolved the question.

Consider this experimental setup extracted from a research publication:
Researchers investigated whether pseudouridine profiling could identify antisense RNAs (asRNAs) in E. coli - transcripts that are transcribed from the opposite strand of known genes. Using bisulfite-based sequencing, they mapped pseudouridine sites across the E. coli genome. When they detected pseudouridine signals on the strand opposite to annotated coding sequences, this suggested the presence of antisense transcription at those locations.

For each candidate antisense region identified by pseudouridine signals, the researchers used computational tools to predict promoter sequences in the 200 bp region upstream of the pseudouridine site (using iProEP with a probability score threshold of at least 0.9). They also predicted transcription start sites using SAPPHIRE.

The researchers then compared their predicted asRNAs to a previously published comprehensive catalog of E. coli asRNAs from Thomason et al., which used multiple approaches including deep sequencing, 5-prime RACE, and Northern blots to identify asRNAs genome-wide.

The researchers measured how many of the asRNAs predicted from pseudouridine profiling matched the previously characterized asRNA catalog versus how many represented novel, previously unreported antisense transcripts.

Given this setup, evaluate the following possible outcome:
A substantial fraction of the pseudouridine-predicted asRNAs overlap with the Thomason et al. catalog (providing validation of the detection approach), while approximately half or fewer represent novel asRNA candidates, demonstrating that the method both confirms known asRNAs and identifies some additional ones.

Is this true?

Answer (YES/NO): NO